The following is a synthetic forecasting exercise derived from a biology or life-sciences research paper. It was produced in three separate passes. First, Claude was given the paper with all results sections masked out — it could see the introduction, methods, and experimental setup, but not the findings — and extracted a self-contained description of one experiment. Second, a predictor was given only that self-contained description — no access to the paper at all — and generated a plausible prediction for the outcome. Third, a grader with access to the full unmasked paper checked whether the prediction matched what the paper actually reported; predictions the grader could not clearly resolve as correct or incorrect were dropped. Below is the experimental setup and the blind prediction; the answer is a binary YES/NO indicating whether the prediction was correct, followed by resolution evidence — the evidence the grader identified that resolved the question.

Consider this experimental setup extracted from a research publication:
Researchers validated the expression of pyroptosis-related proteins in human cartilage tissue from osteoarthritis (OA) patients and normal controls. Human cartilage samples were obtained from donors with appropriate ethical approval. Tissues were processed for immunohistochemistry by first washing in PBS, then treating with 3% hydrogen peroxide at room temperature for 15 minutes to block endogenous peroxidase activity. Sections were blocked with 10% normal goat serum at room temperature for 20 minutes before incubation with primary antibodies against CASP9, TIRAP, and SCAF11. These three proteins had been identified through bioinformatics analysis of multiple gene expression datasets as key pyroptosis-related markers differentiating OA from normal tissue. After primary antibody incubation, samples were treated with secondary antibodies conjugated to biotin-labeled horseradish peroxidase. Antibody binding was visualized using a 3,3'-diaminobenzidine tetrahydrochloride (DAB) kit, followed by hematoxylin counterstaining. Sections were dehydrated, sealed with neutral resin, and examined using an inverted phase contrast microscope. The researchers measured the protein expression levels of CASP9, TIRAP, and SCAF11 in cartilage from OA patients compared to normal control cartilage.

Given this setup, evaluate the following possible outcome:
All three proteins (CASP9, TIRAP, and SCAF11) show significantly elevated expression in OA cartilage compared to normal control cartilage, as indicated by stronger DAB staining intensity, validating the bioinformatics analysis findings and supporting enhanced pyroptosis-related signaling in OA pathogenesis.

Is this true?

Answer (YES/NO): NO